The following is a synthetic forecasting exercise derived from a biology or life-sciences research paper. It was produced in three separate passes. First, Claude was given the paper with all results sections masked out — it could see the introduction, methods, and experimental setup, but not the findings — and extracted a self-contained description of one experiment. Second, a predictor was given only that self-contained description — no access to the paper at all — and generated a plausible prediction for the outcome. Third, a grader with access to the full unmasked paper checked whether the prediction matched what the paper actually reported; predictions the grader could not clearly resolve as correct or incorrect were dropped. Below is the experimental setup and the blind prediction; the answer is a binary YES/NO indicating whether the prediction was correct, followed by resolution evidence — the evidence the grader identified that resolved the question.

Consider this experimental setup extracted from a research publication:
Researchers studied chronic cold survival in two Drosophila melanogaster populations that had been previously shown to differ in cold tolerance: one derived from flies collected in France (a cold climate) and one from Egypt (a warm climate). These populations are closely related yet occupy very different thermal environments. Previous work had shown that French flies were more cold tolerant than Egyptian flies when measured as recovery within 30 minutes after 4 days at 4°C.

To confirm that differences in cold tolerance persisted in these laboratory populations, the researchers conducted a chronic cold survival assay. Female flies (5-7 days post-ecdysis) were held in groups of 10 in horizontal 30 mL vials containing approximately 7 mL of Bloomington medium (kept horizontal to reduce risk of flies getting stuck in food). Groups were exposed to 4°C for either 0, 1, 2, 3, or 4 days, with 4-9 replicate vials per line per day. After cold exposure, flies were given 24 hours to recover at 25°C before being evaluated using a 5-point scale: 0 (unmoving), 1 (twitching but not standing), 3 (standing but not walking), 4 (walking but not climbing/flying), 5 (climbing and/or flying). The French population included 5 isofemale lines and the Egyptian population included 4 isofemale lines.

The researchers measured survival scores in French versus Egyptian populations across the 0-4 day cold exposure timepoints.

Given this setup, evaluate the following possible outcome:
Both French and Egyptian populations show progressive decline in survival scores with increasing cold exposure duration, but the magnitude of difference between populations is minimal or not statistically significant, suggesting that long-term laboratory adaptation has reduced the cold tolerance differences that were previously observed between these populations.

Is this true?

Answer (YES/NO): NO